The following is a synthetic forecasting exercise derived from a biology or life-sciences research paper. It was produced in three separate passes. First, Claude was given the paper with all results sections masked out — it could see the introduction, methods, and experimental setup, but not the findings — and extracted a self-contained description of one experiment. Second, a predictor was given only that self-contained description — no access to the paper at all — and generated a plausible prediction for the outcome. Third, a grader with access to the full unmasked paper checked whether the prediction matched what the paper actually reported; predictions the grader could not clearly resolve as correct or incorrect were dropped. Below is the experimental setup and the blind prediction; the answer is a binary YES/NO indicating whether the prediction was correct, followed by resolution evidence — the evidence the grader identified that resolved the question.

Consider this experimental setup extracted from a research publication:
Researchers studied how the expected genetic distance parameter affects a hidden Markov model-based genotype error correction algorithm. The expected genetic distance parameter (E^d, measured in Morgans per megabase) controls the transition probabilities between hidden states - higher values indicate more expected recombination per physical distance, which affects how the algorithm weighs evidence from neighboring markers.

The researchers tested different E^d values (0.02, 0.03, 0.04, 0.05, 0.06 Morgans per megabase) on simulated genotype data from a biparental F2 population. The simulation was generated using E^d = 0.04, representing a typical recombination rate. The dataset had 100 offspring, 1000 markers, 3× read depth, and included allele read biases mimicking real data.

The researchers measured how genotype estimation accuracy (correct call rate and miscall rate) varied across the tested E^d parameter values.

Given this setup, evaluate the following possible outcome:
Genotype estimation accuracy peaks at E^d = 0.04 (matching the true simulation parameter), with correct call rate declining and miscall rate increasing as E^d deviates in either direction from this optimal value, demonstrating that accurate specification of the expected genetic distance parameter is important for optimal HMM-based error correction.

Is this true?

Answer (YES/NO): NO